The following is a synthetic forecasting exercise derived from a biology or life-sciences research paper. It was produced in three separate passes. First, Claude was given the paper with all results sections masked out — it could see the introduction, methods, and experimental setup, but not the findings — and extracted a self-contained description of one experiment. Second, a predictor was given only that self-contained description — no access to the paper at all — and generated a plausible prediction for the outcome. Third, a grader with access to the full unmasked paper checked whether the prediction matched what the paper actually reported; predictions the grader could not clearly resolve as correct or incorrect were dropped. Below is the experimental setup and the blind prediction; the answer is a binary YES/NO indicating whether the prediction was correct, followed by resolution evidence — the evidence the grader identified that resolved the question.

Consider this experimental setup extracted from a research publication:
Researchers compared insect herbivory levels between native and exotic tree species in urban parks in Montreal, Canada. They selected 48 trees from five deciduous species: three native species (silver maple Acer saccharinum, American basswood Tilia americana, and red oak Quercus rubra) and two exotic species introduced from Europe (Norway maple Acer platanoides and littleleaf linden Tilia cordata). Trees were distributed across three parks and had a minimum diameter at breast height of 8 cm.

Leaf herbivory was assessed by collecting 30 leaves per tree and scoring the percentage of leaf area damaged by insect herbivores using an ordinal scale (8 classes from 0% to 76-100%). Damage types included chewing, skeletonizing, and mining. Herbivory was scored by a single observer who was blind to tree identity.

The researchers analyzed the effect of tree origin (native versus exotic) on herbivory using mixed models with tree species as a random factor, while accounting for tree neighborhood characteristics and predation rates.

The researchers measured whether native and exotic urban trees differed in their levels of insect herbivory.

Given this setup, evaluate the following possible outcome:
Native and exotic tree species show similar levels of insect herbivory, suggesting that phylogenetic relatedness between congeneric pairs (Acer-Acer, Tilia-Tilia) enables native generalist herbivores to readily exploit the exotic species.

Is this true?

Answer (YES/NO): YES